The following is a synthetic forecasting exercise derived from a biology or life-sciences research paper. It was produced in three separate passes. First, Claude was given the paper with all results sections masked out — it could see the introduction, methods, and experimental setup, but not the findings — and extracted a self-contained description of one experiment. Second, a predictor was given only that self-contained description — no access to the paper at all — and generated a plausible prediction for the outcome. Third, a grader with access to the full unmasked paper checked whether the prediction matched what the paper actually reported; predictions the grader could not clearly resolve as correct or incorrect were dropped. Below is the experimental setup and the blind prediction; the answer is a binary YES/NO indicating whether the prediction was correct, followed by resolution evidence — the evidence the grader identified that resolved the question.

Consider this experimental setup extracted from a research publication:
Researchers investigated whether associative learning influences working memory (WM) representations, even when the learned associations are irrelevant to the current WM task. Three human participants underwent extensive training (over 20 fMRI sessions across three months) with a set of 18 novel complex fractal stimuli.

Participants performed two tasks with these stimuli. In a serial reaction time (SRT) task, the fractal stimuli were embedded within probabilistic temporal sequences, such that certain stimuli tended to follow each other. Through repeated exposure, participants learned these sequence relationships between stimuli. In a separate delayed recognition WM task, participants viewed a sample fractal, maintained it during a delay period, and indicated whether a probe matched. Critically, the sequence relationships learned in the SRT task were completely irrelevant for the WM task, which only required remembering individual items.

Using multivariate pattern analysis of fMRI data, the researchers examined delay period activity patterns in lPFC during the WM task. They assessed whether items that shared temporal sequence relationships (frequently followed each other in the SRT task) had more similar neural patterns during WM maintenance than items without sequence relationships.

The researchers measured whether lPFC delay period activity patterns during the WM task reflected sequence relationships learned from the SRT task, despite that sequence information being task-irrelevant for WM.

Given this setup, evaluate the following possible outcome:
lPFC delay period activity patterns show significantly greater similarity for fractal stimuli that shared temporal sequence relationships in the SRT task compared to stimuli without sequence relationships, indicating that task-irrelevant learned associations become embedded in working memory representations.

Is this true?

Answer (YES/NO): YES